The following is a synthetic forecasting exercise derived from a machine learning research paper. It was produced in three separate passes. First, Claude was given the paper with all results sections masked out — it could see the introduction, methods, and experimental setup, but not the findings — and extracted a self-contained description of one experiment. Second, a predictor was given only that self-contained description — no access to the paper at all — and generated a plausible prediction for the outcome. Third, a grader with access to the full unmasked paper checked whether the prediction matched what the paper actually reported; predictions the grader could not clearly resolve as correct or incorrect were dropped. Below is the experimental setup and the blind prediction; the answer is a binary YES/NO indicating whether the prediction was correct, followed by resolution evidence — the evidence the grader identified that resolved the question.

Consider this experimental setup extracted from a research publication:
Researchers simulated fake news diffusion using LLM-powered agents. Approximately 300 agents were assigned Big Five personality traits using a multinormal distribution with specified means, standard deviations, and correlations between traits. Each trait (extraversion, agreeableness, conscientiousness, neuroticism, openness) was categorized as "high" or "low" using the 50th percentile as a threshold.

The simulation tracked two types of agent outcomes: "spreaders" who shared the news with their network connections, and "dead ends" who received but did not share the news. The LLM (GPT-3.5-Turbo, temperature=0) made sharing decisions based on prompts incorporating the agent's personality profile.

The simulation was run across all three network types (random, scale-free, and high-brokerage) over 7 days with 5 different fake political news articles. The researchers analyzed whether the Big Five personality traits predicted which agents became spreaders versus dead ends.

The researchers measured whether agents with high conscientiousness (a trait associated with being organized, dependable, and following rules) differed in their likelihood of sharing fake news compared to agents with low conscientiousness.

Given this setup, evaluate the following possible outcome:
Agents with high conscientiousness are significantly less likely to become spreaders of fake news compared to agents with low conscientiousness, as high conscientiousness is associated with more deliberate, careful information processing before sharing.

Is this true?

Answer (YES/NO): NO